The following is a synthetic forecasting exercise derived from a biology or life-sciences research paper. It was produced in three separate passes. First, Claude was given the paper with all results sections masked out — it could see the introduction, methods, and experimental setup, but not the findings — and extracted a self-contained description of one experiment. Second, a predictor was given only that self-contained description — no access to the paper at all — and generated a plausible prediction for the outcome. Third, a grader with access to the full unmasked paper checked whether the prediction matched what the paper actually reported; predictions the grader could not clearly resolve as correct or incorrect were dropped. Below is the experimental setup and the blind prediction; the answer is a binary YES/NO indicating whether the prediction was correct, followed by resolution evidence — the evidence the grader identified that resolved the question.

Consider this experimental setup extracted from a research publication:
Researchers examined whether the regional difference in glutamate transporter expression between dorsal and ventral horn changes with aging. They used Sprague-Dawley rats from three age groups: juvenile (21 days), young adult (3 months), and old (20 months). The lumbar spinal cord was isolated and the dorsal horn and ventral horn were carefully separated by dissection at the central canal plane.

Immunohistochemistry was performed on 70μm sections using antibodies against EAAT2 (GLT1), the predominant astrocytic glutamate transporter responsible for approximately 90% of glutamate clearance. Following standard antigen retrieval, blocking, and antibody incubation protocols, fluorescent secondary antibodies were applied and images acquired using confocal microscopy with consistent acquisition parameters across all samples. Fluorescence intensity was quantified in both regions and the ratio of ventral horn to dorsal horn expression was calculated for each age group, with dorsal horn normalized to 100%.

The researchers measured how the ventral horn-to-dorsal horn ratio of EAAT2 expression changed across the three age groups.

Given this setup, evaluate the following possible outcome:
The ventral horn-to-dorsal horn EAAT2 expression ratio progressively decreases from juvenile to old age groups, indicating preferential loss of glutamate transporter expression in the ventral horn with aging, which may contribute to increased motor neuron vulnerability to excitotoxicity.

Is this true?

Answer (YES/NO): NO